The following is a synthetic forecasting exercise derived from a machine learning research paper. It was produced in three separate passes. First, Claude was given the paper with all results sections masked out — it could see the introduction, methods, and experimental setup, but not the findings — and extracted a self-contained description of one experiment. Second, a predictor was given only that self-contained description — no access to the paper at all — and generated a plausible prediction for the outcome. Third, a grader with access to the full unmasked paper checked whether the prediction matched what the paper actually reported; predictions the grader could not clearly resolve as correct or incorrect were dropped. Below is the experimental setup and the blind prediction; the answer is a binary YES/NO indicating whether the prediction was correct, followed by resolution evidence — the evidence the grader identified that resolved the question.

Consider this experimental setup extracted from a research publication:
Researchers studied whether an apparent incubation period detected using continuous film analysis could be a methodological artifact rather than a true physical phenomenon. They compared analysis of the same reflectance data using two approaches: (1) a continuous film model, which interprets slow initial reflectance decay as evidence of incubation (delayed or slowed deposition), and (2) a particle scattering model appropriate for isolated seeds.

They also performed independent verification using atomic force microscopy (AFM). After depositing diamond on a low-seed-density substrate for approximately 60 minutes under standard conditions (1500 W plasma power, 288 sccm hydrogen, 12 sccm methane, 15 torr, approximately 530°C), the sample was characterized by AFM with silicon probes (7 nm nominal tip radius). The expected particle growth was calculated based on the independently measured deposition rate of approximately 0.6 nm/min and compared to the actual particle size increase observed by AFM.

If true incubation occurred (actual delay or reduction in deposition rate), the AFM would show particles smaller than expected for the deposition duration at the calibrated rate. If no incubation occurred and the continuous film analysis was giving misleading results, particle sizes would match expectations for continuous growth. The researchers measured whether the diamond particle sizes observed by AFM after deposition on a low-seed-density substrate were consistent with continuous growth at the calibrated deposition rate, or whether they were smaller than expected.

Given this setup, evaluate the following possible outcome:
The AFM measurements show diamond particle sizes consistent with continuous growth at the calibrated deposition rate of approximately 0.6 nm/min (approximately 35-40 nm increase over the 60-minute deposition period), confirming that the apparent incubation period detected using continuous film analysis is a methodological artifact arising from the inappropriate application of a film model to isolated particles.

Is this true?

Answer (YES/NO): YES